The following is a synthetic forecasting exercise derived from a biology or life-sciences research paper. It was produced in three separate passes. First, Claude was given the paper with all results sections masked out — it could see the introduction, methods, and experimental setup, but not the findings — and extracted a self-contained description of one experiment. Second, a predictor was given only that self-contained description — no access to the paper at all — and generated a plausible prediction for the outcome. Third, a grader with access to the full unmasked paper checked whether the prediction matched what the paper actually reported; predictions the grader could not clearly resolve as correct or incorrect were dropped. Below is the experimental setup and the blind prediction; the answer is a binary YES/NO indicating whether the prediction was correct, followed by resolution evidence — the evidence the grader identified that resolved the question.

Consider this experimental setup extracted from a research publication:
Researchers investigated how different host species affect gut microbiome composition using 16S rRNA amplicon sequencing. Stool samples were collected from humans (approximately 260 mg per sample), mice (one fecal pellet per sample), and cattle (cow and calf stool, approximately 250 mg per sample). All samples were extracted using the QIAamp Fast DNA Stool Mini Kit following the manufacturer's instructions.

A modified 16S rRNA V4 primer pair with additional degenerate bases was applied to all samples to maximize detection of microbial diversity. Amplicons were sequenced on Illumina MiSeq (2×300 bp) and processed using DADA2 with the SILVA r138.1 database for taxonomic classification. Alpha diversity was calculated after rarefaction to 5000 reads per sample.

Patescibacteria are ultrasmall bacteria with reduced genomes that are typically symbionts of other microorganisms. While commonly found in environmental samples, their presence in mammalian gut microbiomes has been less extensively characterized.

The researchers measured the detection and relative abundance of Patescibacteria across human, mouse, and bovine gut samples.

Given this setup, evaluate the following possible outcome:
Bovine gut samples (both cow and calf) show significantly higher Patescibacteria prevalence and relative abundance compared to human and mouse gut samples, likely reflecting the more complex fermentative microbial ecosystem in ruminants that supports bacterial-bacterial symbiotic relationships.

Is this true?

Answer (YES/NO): NO